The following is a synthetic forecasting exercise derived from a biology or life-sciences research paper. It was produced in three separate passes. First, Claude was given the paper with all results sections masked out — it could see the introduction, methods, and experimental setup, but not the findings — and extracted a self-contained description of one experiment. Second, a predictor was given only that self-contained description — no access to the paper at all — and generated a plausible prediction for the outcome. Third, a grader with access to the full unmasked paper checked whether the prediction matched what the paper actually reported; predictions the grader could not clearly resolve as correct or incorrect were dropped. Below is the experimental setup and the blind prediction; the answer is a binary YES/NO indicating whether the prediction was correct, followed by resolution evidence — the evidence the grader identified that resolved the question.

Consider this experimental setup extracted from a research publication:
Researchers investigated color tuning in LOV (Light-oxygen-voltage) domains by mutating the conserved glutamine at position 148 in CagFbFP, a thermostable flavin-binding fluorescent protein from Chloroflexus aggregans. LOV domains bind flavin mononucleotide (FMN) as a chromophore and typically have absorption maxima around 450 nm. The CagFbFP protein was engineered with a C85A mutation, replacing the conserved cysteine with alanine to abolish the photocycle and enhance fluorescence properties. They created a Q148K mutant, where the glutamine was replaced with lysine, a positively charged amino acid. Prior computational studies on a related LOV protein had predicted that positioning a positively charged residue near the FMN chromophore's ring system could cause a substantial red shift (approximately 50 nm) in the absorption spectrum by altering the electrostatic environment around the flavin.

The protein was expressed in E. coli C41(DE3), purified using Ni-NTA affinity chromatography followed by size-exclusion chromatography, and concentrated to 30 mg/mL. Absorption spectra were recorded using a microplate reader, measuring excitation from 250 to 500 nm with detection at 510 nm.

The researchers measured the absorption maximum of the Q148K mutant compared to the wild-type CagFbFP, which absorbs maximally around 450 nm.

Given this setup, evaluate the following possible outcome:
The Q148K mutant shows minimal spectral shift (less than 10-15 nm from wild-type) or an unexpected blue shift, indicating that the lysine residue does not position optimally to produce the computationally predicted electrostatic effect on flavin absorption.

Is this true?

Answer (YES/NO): YES